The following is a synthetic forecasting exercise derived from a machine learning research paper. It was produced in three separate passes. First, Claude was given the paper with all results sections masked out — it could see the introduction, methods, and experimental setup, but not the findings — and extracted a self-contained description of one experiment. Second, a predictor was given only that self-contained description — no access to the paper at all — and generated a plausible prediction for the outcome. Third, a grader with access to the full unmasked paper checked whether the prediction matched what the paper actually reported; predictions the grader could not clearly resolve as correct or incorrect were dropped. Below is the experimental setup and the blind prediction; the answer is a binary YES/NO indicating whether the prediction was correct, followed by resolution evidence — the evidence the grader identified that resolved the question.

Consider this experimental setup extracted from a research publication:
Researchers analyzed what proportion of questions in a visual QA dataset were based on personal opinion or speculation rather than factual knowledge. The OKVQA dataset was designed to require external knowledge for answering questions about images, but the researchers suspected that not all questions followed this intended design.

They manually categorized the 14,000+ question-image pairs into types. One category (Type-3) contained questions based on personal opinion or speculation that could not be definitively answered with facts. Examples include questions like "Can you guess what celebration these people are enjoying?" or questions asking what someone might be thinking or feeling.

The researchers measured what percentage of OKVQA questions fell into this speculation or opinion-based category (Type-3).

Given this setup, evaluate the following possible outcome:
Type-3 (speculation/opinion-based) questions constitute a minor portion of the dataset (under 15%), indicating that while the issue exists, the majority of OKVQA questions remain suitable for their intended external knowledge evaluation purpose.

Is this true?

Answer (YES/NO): YES